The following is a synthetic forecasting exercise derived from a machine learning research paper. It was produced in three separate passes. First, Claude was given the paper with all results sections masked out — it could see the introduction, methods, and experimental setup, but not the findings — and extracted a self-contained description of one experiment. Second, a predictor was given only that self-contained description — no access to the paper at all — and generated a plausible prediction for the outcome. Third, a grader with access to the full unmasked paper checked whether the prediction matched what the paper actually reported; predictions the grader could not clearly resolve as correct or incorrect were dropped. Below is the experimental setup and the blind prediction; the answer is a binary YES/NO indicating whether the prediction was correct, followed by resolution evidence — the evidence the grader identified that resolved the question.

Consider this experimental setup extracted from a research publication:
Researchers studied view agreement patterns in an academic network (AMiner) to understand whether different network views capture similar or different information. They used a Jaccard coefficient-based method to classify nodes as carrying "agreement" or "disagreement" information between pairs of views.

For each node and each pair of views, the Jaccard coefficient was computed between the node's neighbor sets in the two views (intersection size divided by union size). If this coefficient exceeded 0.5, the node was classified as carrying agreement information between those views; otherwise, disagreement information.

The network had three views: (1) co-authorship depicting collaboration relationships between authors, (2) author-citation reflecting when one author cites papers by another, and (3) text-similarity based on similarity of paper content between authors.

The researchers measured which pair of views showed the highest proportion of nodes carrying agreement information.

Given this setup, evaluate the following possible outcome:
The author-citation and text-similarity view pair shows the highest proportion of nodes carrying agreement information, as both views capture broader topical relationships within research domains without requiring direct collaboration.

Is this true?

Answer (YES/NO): NO